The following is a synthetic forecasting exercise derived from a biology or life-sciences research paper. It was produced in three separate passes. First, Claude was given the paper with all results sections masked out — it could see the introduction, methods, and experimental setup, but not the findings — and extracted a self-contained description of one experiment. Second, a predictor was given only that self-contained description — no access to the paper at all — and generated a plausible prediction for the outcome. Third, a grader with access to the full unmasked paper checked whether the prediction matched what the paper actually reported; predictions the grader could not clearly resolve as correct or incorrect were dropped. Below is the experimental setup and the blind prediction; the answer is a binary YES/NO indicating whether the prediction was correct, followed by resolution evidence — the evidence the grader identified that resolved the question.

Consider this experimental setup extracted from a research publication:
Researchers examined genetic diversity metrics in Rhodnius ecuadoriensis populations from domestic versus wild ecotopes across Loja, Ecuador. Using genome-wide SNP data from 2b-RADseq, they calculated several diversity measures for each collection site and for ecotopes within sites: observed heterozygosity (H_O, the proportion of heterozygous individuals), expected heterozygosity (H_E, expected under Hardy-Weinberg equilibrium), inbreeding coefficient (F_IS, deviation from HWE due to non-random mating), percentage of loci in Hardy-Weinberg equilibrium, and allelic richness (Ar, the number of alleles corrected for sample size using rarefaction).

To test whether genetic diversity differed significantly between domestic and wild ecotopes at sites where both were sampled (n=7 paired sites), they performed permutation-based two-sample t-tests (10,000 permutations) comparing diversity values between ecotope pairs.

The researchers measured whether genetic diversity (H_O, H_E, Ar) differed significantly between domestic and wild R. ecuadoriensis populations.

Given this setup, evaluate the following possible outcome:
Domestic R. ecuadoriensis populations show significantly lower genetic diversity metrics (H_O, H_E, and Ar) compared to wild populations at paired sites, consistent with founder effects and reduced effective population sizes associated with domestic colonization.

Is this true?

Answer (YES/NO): NO